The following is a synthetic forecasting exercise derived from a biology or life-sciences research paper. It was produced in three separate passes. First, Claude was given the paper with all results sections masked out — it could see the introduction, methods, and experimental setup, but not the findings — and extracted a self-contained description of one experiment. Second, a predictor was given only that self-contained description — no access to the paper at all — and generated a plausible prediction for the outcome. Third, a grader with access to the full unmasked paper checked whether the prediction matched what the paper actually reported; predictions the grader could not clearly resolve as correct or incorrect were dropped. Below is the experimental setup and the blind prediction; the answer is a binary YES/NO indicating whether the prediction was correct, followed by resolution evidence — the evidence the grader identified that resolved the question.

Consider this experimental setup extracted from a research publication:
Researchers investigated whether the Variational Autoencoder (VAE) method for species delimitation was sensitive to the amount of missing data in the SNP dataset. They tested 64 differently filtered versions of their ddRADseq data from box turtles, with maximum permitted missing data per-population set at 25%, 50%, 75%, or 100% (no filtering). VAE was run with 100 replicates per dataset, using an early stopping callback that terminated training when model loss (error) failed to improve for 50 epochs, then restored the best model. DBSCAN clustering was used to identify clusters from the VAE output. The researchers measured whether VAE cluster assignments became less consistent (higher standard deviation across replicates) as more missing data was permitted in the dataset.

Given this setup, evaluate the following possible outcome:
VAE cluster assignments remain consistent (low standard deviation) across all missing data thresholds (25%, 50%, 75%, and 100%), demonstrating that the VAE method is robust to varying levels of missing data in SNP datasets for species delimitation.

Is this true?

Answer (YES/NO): NO